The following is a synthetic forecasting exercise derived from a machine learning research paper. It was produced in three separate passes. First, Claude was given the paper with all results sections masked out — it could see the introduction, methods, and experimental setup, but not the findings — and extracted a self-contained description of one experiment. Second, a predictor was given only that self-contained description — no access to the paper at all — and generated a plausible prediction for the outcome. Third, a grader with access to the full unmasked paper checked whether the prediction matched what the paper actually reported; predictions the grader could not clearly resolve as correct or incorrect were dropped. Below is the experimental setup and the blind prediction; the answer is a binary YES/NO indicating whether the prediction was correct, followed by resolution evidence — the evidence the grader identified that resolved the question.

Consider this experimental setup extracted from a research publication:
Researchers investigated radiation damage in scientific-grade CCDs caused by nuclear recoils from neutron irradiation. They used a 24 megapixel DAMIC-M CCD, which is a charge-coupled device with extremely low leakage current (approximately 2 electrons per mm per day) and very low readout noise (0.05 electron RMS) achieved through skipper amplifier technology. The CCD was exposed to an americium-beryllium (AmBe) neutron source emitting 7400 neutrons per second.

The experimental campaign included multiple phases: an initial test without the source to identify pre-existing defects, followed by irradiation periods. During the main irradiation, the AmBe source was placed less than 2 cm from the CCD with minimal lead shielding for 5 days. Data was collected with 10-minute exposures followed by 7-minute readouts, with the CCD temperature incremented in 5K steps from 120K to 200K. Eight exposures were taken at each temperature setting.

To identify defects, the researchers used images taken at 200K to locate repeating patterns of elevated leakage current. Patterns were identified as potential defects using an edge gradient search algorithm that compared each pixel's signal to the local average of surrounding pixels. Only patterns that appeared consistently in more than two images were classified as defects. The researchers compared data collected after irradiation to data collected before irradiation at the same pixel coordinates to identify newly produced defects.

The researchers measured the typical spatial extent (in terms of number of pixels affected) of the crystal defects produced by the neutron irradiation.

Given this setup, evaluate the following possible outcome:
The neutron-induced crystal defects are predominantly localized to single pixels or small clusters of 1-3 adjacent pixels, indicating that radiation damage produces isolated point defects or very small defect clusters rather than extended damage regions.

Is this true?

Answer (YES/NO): YES